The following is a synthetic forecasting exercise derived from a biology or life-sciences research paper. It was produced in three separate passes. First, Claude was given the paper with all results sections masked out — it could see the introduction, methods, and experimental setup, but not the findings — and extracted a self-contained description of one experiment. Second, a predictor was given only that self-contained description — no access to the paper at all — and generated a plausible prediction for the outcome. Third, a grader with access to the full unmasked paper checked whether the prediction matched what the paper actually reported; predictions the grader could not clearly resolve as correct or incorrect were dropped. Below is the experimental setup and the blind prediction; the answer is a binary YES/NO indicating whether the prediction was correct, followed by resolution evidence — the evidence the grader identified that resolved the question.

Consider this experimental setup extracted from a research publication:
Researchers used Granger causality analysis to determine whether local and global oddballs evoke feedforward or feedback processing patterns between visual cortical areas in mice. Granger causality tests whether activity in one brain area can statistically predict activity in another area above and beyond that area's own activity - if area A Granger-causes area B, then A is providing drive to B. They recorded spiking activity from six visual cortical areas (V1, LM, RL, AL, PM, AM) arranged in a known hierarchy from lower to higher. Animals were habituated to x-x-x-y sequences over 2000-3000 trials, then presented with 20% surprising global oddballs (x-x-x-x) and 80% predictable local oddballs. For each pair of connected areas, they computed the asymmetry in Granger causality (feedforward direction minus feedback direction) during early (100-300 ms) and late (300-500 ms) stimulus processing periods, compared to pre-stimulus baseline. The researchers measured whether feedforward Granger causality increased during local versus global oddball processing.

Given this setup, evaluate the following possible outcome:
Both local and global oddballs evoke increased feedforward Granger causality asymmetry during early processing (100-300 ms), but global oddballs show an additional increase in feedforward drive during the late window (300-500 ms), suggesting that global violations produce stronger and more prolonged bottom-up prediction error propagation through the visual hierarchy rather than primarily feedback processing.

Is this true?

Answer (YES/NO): NO